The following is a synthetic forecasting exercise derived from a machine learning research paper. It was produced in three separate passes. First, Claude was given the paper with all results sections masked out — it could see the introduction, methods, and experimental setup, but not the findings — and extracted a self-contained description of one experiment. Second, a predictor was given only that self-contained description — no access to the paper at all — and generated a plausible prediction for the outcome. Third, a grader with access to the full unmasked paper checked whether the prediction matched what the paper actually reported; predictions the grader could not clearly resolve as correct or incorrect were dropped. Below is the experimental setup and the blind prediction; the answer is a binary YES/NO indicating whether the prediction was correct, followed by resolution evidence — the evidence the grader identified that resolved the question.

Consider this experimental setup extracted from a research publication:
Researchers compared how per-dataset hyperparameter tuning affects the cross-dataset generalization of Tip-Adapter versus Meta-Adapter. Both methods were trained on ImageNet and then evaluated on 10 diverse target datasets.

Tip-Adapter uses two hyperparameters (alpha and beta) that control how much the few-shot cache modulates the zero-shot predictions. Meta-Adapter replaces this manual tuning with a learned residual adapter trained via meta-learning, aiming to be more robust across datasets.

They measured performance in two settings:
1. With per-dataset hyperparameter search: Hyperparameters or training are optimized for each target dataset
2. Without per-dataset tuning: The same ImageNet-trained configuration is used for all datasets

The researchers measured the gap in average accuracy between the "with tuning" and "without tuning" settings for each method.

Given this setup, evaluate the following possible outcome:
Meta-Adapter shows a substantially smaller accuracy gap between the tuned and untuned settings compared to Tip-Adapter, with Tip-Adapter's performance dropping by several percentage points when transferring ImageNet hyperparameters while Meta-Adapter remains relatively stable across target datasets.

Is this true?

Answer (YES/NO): NO